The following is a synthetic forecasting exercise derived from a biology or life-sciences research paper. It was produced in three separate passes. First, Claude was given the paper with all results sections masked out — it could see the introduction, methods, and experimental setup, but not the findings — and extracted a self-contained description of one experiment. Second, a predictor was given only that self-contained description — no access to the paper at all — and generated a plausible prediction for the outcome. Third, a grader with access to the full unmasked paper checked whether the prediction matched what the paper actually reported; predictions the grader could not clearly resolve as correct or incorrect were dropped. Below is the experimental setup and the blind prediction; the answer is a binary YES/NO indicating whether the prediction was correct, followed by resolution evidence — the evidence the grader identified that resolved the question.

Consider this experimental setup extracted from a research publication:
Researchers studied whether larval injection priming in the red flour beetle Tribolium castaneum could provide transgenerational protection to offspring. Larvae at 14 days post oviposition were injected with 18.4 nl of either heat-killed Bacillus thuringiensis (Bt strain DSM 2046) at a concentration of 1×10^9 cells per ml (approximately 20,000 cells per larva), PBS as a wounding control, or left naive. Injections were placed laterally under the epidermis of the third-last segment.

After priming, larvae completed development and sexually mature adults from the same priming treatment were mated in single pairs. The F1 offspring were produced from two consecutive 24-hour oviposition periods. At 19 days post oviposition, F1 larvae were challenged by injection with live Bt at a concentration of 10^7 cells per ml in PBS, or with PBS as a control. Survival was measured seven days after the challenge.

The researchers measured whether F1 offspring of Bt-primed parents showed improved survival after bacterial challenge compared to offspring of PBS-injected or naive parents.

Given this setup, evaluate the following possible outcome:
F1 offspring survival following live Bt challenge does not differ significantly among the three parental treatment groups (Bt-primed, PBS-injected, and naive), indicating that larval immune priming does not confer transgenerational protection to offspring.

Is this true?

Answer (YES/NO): YES